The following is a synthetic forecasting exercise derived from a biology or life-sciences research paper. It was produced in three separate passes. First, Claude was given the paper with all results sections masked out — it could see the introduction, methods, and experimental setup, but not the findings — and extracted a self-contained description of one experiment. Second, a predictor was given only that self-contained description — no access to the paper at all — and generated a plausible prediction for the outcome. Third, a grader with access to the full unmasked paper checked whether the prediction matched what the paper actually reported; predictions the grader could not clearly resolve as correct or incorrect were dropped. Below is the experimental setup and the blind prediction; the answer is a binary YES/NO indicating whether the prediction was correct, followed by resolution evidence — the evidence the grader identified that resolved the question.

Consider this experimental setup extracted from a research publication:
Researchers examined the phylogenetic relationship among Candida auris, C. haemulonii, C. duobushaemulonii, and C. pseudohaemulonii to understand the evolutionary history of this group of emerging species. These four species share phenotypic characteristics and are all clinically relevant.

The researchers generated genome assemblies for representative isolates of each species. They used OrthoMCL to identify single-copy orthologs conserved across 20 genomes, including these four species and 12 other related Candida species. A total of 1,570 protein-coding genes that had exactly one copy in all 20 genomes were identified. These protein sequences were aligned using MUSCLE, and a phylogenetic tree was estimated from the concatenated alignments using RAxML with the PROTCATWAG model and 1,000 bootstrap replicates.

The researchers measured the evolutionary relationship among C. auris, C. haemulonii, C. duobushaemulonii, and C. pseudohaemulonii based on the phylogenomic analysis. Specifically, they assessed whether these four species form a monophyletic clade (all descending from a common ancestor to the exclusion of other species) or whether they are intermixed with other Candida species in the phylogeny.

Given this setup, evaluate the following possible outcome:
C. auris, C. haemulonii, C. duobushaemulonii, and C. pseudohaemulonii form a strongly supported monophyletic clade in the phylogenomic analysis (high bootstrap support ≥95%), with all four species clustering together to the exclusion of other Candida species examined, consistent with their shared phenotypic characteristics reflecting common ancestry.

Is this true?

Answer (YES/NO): YES